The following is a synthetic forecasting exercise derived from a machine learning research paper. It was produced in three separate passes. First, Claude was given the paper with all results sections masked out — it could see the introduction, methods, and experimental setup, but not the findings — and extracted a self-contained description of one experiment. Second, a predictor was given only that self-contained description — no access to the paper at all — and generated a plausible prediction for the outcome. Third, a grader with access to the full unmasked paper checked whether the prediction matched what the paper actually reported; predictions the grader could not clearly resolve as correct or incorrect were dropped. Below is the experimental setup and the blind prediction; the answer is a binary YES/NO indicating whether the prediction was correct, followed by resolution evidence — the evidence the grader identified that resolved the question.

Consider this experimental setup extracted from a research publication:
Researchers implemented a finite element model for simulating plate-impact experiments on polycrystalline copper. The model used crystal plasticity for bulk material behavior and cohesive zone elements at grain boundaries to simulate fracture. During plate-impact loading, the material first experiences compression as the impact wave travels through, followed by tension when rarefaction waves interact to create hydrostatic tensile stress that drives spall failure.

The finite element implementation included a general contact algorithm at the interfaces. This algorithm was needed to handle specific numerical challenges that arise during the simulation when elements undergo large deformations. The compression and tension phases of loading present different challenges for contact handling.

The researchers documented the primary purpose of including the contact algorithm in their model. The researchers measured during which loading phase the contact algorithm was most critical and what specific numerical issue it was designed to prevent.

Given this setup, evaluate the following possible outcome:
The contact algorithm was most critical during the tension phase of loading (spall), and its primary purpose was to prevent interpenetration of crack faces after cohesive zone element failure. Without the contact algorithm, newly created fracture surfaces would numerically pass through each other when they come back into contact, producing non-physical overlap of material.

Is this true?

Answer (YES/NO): NO